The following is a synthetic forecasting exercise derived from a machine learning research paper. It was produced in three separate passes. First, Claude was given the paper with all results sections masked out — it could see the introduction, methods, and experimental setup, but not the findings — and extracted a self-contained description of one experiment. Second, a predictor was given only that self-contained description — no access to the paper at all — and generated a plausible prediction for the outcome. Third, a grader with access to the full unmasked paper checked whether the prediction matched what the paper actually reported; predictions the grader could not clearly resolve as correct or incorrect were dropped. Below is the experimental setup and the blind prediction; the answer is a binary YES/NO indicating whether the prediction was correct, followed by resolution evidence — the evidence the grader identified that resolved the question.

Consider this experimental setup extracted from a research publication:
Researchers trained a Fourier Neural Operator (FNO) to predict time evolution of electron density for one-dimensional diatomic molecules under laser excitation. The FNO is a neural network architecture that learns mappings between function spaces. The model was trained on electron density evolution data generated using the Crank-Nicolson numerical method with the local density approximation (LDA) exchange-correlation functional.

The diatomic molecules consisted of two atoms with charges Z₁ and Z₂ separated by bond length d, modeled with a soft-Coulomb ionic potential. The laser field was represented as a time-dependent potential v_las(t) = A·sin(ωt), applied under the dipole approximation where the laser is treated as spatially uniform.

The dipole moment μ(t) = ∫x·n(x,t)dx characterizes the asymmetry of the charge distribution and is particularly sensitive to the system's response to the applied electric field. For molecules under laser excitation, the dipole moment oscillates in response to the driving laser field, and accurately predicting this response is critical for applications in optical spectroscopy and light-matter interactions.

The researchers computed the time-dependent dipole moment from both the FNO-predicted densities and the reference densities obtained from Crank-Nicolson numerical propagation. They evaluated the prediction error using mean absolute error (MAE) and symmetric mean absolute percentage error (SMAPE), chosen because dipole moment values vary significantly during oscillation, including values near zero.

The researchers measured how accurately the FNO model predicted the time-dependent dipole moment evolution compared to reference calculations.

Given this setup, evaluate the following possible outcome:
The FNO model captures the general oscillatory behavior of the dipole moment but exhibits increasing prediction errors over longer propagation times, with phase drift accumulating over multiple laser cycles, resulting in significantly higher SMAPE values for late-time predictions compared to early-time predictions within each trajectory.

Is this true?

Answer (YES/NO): NO